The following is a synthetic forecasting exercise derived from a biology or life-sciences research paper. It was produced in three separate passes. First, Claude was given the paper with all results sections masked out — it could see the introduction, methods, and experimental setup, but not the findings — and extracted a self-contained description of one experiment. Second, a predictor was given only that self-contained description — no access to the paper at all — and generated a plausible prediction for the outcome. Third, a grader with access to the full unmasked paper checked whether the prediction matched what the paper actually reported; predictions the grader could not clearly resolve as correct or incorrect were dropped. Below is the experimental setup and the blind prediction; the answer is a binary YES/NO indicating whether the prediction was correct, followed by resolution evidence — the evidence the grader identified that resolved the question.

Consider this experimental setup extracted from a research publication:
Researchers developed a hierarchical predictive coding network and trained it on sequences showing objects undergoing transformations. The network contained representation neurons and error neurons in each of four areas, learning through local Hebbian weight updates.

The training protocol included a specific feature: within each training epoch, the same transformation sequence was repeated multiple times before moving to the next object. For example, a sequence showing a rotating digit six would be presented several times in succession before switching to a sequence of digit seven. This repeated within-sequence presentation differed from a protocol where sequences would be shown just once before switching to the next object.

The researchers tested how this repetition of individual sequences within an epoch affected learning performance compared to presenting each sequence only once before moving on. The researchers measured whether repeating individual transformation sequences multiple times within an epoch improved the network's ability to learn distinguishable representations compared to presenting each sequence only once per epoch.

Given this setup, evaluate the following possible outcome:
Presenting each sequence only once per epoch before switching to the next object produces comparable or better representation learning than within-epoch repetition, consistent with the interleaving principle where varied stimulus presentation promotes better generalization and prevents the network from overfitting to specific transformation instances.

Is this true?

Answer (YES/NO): NO